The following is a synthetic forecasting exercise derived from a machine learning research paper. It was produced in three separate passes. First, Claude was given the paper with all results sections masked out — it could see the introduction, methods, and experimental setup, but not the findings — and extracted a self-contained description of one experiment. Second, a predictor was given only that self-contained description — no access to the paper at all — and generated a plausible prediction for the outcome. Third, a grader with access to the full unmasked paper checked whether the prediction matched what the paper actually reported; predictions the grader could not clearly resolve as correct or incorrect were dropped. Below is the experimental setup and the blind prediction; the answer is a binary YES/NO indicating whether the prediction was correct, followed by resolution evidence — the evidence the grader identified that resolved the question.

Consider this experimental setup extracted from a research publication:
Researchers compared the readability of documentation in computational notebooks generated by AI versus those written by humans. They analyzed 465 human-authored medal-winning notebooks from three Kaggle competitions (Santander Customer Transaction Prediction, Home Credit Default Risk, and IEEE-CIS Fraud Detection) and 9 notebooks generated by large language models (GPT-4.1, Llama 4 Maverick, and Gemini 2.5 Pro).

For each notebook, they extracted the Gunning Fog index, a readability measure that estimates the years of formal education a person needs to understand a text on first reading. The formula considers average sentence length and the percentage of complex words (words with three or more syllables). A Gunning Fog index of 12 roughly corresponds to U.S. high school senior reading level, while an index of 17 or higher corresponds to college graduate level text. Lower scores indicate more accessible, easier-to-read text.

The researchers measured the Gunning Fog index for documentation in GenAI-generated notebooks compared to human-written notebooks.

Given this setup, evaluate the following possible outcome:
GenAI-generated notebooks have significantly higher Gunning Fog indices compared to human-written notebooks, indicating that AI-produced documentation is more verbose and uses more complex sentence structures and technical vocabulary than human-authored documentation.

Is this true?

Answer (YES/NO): YES